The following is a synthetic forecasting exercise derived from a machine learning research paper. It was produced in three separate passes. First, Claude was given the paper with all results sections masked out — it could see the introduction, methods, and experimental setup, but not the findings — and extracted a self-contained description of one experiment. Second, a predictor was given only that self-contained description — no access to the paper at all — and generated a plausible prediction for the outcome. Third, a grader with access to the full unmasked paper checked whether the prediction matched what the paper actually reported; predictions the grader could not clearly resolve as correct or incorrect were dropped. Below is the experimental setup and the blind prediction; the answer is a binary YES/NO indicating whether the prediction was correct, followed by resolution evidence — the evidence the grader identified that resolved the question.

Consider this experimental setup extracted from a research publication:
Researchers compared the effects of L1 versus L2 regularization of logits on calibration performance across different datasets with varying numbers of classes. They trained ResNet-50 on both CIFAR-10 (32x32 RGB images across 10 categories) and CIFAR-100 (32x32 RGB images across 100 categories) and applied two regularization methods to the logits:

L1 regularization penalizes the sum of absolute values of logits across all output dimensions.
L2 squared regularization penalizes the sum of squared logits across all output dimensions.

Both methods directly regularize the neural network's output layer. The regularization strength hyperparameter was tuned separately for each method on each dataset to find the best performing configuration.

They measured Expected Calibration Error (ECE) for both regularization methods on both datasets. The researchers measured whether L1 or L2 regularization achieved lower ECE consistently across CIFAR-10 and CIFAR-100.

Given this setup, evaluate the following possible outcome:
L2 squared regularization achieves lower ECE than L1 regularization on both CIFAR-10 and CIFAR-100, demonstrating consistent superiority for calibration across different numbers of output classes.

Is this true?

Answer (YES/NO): NO